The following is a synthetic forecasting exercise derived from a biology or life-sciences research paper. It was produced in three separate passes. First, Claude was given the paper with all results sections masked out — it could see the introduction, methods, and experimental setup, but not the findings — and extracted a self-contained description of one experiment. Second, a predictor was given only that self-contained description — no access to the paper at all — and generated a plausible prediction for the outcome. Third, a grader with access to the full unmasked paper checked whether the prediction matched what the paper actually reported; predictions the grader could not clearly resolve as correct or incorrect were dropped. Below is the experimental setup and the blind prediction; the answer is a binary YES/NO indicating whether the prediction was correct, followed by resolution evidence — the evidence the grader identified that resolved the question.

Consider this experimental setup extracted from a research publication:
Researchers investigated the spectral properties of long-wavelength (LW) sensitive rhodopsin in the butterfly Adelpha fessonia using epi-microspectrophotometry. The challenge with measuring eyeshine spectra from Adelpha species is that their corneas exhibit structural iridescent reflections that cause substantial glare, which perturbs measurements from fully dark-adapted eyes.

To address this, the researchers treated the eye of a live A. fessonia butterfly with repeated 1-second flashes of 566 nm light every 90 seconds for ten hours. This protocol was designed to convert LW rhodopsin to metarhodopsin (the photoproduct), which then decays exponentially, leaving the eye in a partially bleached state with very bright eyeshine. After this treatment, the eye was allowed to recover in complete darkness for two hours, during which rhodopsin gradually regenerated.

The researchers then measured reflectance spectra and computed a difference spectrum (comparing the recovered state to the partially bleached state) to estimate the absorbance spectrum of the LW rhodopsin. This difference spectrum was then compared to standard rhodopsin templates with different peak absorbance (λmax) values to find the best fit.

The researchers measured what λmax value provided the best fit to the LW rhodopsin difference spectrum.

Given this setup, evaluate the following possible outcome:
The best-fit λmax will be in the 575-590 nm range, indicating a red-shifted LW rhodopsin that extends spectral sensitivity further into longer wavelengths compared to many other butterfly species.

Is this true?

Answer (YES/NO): NO